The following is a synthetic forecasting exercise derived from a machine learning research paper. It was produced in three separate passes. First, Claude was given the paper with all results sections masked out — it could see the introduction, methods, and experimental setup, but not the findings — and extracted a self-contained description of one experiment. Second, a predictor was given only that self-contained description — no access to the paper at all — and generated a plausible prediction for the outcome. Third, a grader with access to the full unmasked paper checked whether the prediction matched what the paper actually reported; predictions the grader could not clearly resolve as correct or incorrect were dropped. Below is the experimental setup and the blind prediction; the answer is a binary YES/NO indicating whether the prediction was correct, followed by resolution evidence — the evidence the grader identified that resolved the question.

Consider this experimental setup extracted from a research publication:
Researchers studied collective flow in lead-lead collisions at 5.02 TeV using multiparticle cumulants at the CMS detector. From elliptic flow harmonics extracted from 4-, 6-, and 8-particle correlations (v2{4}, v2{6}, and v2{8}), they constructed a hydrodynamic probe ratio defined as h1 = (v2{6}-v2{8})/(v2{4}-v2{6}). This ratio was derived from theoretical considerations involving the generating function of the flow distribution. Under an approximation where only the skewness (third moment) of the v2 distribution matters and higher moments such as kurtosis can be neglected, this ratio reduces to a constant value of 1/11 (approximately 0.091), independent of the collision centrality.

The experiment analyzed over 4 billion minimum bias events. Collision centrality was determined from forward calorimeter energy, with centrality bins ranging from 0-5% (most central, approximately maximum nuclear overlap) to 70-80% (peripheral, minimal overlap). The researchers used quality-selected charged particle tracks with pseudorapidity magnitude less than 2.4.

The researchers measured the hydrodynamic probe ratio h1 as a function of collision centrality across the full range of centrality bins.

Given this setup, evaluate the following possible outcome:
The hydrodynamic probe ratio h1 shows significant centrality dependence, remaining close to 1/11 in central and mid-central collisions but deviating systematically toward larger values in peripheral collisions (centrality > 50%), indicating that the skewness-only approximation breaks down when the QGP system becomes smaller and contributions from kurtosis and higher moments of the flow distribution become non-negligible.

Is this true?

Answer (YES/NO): NO